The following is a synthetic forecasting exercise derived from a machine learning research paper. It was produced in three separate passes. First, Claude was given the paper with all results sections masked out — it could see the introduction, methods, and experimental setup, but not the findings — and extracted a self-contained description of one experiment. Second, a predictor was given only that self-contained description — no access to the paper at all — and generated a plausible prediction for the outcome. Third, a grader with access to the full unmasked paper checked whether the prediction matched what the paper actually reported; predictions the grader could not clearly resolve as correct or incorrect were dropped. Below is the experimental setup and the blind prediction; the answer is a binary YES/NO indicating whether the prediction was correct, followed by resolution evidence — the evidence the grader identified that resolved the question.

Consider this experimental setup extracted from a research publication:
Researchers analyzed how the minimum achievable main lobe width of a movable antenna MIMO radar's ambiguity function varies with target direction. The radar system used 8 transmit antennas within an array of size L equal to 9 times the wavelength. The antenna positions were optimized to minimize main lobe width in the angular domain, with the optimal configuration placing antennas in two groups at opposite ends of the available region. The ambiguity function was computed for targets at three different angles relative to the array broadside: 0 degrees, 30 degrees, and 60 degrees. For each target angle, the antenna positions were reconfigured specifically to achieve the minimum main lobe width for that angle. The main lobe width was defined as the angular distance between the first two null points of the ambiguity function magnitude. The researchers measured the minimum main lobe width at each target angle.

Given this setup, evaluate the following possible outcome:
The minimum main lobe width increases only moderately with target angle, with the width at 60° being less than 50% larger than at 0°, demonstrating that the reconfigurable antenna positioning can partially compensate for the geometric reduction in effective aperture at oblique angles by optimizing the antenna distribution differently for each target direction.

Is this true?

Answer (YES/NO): NO